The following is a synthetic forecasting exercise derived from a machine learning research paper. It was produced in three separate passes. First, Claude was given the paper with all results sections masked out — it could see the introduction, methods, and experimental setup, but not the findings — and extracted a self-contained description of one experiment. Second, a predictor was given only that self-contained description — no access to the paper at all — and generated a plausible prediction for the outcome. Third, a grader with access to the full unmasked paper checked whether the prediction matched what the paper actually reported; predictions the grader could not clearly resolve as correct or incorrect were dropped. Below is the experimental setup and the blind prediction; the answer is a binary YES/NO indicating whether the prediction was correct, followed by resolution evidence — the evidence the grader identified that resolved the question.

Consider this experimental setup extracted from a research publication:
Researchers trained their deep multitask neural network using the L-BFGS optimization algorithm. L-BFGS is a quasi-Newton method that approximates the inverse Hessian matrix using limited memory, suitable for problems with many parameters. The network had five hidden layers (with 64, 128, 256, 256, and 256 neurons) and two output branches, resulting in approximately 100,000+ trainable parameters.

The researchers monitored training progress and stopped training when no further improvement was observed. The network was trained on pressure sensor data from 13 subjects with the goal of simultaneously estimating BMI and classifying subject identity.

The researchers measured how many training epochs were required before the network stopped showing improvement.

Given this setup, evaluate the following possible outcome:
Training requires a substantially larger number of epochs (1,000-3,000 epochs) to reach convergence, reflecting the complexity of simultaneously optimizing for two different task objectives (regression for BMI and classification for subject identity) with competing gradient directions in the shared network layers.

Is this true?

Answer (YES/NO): NO